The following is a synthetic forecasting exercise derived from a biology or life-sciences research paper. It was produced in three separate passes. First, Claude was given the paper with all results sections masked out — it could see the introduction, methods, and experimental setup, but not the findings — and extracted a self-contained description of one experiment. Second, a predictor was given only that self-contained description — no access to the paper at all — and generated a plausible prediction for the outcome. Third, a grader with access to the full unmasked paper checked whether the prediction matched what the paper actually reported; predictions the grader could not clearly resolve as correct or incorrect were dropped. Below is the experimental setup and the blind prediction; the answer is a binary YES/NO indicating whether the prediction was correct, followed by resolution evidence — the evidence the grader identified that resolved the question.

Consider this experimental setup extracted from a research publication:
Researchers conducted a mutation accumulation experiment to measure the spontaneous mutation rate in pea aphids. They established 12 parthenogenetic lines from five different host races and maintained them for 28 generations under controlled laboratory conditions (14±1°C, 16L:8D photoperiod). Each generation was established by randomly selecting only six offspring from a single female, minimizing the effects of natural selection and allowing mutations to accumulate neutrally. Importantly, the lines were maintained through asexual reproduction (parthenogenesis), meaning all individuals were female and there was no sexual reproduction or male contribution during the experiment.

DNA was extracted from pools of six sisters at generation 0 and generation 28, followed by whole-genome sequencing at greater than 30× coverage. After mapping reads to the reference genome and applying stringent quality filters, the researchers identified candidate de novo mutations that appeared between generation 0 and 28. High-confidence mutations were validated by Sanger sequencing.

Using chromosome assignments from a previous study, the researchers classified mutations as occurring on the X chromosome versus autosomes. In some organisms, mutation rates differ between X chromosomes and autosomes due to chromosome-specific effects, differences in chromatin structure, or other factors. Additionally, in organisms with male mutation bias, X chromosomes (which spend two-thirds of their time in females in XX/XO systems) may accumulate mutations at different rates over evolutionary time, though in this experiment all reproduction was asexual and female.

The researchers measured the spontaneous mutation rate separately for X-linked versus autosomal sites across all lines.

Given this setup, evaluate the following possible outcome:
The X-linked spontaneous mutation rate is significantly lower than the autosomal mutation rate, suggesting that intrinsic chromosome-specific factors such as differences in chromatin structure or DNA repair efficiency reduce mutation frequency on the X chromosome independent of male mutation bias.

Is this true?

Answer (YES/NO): NO